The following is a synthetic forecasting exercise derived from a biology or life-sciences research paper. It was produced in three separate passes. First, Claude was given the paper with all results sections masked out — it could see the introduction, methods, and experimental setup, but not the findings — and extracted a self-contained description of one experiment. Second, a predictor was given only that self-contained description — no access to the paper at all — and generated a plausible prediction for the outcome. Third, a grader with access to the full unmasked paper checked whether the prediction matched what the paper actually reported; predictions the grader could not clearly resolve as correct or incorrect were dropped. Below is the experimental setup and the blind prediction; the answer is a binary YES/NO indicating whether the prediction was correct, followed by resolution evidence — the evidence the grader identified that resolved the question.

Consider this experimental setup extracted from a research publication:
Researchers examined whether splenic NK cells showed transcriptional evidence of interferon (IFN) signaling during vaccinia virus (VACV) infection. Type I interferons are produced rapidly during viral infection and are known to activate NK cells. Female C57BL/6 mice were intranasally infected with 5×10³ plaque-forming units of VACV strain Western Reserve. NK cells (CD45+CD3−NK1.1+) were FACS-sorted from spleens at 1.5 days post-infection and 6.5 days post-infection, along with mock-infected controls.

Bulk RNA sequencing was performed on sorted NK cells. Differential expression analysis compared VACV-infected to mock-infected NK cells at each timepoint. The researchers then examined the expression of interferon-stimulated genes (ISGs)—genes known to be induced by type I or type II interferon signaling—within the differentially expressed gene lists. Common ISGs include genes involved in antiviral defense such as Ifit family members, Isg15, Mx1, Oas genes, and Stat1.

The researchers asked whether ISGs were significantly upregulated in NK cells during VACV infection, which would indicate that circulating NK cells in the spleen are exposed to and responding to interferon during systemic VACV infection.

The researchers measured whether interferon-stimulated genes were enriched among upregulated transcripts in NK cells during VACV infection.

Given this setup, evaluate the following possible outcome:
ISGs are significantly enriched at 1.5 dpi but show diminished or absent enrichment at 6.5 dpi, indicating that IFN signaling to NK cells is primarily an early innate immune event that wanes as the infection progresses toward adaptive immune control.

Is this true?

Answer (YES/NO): NO